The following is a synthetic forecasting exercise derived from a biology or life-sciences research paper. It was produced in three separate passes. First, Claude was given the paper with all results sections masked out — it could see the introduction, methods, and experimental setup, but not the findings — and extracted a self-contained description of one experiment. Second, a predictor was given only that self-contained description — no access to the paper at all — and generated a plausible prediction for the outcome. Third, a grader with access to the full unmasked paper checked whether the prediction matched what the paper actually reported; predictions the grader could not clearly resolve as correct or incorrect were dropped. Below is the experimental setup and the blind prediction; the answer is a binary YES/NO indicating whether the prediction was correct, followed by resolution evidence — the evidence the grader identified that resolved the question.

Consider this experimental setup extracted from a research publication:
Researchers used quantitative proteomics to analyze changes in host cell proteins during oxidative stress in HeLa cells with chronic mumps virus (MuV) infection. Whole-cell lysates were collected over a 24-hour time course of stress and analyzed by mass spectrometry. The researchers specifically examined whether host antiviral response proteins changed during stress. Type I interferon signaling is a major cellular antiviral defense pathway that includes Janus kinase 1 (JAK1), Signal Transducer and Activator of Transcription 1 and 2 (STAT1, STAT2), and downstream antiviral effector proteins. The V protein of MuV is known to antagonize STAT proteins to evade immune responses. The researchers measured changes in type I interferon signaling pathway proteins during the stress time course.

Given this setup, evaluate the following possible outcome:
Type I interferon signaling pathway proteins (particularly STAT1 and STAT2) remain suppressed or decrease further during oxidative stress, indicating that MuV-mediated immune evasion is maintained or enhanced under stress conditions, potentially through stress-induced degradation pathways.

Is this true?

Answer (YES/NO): YES